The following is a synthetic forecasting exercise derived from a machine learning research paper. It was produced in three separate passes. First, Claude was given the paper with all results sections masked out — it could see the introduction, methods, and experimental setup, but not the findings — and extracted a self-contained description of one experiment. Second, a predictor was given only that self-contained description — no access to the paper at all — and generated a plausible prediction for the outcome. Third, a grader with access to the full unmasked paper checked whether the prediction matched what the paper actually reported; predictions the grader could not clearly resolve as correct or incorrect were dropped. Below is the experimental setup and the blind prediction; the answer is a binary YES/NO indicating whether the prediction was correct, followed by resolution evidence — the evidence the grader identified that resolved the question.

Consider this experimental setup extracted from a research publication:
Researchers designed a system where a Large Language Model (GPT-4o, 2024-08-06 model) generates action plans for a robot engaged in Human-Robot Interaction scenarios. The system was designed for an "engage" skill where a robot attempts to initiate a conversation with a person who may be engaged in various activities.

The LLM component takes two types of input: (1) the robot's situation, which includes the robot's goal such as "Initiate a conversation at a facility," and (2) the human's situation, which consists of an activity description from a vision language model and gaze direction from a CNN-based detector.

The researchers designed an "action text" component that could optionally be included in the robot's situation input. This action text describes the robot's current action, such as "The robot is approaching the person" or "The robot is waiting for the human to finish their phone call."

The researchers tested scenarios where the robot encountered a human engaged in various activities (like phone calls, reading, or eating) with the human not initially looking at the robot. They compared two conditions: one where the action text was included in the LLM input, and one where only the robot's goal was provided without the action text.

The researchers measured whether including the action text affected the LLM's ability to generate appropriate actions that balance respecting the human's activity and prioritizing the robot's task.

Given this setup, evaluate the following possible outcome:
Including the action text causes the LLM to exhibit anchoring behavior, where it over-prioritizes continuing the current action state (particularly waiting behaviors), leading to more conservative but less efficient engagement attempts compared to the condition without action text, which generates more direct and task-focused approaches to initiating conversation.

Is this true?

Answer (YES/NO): NO